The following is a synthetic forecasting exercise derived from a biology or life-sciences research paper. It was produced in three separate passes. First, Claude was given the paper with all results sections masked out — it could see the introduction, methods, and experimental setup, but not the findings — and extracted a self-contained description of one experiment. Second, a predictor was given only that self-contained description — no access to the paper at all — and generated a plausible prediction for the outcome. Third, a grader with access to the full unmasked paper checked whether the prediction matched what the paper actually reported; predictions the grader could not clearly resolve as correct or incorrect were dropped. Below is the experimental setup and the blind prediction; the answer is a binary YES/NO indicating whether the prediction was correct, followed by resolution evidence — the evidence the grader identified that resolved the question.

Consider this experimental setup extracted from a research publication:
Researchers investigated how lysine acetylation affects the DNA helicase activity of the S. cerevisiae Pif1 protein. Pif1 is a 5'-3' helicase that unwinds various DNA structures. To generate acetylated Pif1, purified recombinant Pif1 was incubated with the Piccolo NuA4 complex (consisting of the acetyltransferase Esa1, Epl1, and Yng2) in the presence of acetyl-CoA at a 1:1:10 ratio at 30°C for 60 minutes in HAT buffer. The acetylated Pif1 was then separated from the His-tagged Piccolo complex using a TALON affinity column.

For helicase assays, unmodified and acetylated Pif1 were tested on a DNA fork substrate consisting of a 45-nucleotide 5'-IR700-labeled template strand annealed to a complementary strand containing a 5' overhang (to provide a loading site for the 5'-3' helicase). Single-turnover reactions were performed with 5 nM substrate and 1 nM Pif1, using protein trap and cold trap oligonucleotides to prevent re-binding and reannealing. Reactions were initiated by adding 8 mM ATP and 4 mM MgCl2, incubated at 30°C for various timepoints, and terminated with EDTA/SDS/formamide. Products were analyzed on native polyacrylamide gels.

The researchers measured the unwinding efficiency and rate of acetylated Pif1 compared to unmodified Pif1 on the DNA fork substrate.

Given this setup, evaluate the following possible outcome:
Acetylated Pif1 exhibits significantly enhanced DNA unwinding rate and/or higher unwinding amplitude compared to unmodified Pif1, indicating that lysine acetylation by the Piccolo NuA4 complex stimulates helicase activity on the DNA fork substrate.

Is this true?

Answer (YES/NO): YES